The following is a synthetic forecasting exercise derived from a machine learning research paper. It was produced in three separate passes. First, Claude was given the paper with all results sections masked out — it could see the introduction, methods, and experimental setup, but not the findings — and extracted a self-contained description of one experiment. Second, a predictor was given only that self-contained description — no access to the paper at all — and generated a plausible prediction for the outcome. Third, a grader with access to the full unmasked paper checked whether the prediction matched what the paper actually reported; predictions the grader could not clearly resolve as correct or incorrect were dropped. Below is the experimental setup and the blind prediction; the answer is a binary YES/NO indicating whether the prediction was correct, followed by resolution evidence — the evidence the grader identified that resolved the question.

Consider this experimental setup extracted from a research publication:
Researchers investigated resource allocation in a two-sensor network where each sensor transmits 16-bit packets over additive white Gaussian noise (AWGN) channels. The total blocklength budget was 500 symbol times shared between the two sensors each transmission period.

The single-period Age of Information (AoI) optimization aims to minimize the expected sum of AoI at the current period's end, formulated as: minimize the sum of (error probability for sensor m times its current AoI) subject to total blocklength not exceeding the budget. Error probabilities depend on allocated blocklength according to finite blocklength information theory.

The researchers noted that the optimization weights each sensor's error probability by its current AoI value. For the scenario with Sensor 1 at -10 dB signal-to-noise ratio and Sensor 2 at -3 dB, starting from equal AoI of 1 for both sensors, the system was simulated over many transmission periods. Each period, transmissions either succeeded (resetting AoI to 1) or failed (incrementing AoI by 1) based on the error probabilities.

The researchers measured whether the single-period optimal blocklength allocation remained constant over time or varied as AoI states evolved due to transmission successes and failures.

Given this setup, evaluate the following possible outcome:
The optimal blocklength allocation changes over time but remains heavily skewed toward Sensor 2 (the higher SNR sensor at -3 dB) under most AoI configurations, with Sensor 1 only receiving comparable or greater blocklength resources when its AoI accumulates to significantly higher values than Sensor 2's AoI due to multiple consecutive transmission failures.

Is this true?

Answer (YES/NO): NO